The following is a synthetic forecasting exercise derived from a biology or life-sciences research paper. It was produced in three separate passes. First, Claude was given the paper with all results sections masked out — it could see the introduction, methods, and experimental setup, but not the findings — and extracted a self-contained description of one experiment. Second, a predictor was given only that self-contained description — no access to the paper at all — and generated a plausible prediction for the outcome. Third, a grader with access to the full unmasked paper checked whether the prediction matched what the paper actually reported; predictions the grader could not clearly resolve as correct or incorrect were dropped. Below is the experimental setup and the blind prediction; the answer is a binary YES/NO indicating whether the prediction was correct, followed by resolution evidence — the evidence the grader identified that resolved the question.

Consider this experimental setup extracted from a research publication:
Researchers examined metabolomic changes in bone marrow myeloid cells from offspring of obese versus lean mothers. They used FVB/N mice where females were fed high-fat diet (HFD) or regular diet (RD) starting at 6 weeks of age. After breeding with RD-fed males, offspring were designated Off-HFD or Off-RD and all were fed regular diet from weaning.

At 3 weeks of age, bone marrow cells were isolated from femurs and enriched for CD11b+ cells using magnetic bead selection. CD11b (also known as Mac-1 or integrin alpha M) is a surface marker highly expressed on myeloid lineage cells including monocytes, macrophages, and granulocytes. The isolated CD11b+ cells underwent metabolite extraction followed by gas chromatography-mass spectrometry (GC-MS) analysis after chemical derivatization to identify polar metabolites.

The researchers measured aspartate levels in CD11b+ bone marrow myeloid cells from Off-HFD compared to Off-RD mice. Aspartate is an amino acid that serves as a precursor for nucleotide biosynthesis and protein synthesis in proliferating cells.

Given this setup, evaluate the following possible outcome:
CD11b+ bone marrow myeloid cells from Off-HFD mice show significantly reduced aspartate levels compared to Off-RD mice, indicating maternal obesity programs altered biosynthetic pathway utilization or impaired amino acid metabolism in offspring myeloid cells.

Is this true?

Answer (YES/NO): NO